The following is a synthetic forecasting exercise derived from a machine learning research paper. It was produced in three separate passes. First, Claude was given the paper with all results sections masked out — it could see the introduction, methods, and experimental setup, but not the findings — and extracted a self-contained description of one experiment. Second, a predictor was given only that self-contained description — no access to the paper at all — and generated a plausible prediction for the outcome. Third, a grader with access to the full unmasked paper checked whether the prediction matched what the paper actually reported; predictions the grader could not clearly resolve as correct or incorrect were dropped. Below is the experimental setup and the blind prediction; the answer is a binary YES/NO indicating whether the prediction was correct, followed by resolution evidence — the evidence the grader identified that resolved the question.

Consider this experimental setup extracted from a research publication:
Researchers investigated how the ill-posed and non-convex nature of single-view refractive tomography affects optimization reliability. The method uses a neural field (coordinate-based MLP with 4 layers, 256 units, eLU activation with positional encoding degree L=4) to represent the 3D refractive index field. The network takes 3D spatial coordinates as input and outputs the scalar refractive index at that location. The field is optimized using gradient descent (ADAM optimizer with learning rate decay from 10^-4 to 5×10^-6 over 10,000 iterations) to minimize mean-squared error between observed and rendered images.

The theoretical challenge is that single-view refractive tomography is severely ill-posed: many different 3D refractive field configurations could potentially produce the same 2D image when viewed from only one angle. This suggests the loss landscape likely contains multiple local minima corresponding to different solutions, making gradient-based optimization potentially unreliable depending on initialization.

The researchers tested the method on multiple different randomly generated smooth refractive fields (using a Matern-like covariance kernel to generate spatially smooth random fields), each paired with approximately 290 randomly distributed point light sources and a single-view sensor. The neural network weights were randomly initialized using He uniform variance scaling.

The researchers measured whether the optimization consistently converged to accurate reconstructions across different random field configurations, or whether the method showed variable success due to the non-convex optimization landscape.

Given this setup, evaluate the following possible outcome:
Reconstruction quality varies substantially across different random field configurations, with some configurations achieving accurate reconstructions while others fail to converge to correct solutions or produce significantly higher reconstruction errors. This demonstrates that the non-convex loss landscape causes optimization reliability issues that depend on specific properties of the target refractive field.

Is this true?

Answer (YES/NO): YES